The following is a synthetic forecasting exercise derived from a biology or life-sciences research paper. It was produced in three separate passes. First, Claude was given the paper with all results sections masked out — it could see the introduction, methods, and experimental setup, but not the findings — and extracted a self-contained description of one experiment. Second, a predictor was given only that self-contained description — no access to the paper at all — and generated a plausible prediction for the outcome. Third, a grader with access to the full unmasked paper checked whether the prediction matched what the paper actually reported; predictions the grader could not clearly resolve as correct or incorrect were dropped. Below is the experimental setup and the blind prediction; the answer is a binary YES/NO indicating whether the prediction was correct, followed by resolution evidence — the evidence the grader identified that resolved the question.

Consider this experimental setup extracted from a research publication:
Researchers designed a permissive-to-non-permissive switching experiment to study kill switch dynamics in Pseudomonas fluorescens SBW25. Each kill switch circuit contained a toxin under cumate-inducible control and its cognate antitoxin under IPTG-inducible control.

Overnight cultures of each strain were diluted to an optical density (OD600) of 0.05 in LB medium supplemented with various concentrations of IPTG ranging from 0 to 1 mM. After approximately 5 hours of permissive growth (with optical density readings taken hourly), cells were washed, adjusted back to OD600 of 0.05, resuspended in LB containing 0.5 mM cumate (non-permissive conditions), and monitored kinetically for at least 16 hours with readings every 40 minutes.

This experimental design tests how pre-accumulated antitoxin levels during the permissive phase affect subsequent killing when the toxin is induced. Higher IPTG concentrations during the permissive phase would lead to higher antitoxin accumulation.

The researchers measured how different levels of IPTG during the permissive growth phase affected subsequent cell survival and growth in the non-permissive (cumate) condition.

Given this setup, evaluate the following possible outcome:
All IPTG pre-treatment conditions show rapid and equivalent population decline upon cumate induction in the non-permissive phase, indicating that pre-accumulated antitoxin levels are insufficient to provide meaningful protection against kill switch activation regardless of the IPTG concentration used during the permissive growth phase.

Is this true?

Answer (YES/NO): YES